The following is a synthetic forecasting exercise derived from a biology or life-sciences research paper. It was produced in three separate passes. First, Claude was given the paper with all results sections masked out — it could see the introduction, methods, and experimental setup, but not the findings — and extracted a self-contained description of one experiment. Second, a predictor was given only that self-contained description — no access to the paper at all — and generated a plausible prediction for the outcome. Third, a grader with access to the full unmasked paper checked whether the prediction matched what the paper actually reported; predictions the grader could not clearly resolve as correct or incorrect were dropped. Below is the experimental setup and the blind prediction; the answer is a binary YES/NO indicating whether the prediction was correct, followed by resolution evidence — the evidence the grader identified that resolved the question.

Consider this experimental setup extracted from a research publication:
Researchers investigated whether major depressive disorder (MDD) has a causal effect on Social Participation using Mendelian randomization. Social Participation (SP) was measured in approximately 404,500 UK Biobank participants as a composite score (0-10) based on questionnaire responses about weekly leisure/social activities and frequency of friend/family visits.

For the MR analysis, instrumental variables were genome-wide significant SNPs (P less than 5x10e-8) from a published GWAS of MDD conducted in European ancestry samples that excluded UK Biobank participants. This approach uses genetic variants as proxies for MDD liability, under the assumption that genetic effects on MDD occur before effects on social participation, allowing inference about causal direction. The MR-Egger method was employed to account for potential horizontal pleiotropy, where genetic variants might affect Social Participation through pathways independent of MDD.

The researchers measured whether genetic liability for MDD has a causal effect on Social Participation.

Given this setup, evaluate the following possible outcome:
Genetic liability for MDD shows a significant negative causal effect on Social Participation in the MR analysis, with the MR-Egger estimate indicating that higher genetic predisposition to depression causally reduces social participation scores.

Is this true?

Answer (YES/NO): NO